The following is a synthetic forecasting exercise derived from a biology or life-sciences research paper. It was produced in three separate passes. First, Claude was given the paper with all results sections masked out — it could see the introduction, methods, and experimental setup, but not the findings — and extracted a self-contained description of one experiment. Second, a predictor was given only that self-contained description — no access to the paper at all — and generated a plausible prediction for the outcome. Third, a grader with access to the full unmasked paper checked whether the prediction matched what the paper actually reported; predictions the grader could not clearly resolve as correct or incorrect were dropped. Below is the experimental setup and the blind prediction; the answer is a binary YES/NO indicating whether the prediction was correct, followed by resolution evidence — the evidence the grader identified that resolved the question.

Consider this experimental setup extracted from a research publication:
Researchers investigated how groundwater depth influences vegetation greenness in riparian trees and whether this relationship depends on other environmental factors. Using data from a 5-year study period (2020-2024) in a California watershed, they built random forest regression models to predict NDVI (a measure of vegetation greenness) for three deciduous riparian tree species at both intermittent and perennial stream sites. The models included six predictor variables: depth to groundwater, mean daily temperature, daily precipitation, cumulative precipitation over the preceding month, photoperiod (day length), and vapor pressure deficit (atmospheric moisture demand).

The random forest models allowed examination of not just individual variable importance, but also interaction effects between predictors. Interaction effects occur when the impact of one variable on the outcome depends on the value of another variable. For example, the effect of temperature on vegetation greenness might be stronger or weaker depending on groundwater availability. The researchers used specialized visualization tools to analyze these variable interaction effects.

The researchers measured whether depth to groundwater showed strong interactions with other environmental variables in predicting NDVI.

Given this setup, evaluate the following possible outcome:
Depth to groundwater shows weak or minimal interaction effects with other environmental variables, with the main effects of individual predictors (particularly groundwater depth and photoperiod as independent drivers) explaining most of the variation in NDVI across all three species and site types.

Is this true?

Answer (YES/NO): NO